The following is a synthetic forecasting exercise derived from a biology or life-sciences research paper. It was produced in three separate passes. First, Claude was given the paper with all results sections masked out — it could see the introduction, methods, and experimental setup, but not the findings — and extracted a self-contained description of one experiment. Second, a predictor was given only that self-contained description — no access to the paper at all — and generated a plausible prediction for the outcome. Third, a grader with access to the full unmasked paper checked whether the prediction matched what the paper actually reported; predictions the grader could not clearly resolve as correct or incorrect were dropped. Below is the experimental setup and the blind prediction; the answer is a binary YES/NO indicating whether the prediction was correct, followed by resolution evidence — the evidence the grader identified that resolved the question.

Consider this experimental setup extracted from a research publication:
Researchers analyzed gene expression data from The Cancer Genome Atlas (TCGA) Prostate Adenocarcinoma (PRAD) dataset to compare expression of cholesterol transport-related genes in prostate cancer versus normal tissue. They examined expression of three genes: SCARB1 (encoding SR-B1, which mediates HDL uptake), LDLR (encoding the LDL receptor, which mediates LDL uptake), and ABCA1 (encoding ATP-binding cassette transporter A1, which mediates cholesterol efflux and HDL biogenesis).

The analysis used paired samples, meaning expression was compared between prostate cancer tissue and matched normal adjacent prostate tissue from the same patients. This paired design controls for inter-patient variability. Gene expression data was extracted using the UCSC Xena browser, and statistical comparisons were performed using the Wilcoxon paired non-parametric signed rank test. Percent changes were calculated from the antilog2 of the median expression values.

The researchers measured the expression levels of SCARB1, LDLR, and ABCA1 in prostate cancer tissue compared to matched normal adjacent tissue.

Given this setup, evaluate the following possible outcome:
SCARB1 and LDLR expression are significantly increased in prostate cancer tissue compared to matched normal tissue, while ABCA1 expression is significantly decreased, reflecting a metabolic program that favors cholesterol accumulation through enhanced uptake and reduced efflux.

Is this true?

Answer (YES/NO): NO